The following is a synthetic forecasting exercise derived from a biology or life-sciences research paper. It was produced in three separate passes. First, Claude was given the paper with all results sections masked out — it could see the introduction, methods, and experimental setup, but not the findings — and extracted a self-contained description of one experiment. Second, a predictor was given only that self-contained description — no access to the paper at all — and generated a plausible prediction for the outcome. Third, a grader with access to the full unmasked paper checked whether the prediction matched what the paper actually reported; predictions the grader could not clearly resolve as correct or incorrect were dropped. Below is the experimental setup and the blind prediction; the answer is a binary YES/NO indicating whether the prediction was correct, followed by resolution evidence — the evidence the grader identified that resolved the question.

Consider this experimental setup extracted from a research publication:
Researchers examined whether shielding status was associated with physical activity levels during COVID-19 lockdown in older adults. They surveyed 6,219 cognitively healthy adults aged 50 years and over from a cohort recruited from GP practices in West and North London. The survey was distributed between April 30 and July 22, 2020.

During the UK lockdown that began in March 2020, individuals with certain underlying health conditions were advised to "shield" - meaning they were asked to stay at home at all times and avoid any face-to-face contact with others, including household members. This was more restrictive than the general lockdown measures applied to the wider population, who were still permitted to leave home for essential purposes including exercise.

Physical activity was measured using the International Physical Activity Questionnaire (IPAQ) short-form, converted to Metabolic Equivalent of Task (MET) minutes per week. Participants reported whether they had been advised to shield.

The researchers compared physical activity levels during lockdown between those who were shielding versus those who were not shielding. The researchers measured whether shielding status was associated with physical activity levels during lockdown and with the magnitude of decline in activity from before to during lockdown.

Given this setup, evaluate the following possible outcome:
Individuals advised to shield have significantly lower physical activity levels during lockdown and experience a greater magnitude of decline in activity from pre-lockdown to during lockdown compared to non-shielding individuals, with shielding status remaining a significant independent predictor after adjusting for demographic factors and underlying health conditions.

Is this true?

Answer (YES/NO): NO